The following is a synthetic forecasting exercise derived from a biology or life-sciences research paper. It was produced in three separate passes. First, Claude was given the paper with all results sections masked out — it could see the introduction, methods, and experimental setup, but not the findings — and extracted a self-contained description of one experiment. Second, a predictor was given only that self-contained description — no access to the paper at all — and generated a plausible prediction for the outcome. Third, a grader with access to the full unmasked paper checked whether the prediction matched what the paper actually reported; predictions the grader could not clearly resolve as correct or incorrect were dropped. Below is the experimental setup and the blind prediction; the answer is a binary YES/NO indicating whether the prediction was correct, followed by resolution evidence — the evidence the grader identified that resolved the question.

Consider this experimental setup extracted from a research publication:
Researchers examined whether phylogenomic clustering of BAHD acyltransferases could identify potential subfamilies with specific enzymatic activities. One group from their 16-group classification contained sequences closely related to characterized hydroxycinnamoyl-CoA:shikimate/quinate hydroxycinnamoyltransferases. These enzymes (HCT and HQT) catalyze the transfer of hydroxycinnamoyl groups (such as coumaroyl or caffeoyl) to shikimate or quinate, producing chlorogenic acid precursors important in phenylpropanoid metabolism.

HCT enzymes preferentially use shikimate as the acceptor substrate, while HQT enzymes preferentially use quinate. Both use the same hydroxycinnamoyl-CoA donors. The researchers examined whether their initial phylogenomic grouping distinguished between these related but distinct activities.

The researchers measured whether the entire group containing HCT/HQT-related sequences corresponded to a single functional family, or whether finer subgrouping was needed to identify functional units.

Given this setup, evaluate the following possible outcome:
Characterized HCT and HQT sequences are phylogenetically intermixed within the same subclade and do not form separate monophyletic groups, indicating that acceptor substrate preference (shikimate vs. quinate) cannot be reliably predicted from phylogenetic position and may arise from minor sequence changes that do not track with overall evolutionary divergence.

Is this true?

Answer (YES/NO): YES